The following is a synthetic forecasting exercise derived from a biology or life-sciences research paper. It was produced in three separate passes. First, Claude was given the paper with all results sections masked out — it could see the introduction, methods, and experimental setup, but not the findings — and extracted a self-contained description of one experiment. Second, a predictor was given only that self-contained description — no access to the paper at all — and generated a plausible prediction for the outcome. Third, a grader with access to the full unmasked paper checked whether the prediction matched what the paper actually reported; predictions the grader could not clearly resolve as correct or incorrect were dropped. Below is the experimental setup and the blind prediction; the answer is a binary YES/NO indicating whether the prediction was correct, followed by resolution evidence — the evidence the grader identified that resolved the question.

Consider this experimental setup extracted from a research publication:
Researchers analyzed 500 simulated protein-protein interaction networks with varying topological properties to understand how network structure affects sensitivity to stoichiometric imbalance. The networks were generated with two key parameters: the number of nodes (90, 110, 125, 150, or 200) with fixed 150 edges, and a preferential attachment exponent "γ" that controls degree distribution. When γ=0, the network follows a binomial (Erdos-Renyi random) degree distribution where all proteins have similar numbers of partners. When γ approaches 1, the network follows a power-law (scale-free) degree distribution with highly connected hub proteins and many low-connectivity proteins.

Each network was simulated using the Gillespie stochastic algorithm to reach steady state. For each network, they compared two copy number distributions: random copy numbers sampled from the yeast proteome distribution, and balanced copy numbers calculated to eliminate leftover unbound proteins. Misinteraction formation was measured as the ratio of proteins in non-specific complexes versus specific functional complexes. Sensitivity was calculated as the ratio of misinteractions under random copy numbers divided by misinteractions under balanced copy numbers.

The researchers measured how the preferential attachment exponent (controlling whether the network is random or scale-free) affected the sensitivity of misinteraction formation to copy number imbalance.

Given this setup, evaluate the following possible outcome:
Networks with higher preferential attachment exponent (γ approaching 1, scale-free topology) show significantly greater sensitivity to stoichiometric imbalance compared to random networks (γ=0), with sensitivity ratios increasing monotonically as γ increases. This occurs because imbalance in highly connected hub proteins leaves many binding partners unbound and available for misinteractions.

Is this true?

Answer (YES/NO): NO